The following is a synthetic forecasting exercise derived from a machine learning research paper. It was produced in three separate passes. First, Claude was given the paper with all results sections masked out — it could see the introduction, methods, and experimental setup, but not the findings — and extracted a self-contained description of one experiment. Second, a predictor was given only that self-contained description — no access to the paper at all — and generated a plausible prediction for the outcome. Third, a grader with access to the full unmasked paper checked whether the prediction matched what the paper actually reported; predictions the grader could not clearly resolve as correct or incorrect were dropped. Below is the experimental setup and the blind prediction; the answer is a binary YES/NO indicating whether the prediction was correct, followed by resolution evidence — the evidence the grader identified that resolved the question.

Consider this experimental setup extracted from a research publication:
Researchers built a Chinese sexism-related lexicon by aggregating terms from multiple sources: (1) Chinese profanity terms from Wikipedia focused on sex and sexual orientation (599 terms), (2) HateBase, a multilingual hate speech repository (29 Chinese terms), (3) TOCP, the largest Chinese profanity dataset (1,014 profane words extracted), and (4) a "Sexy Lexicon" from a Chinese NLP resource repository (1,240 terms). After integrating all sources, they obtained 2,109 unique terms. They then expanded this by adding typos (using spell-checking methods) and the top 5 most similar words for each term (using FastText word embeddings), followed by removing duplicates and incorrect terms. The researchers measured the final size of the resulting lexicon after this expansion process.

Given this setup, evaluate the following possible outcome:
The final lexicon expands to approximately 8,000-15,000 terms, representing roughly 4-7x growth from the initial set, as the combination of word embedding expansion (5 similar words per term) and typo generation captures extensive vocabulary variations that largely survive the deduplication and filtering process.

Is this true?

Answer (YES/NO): NO